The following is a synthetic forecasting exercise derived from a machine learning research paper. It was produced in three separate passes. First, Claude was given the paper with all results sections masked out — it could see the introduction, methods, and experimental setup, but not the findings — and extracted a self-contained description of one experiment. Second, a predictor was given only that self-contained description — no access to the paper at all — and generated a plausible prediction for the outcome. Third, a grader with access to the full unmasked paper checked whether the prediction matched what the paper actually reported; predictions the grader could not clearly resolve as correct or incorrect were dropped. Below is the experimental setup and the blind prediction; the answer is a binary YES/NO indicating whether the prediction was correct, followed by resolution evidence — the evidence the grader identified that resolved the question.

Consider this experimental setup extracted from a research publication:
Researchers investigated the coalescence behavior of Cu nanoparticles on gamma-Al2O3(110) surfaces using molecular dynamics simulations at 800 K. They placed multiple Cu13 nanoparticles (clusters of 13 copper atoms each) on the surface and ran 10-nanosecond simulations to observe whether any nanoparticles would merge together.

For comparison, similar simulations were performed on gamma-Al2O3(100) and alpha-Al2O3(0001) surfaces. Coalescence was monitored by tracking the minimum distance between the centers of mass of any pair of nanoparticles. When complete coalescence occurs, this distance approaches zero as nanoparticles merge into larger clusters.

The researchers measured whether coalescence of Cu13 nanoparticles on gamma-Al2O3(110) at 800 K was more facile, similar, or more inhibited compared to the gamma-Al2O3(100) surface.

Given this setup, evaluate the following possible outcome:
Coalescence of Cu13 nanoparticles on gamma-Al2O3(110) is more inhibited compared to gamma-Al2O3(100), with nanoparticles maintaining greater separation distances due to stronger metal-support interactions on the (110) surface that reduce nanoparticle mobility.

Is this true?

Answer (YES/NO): YES